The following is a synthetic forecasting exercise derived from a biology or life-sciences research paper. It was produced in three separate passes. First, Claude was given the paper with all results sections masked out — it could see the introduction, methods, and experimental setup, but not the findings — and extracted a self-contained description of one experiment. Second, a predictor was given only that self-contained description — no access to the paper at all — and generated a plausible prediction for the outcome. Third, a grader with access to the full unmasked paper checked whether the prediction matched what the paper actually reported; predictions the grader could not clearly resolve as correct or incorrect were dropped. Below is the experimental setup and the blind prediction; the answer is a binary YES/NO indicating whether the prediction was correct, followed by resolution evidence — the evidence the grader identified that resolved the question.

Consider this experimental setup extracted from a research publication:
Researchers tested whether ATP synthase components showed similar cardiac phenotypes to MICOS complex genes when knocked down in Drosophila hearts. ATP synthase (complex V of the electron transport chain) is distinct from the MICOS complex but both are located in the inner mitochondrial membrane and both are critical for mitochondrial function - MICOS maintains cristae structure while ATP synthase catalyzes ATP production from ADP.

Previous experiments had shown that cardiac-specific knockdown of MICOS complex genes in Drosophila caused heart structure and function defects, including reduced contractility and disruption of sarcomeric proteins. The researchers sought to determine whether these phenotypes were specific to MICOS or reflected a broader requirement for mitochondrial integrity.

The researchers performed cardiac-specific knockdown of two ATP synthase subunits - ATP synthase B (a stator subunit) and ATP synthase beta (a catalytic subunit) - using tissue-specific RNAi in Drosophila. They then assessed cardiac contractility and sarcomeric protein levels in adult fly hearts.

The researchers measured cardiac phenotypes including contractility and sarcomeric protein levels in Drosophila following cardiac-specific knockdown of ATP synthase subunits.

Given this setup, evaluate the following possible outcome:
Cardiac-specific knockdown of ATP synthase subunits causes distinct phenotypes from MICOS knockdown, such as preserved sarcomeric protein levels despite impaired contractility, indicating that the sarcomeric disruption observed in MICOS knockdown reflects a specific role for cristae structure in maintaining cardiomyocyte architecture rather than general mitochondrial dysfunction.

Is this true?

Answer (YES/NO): NO